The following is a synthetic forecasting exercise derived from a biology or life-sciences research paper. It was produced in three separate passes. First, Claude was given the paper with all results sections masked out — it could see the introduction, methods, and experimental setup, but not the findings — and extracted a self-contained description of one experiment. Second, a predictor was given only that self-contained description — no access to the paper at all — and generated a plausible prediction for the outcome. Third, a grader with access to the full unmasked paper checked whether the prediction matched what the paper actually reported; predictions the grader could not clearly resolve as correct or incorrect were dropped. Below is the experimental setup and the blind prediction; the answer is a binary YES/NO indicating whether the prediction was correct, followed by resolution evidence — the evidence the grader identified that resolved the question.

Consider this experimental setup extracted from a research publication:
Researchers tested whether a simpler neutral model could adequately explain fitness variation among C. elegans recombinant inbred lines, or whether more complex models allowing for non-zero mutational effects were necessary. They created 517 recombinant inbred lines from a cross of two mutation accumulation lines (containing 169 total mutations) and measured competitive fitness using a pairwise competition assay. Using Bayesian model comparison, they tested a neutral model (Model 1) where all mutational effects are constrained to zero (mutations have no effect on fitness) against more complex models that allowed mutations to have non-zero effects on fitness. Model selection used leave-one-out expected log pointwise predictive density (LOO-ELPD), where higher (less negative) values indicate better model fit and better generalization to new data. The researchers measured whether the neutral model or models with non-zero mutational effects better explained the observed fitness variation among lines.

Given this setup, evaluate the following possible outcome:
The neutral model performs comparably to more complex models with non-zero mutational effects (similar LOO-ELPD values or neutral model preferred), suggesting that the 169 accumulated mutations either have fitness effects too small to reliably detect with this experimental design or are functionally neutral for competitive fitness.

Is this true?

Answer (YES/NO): NO